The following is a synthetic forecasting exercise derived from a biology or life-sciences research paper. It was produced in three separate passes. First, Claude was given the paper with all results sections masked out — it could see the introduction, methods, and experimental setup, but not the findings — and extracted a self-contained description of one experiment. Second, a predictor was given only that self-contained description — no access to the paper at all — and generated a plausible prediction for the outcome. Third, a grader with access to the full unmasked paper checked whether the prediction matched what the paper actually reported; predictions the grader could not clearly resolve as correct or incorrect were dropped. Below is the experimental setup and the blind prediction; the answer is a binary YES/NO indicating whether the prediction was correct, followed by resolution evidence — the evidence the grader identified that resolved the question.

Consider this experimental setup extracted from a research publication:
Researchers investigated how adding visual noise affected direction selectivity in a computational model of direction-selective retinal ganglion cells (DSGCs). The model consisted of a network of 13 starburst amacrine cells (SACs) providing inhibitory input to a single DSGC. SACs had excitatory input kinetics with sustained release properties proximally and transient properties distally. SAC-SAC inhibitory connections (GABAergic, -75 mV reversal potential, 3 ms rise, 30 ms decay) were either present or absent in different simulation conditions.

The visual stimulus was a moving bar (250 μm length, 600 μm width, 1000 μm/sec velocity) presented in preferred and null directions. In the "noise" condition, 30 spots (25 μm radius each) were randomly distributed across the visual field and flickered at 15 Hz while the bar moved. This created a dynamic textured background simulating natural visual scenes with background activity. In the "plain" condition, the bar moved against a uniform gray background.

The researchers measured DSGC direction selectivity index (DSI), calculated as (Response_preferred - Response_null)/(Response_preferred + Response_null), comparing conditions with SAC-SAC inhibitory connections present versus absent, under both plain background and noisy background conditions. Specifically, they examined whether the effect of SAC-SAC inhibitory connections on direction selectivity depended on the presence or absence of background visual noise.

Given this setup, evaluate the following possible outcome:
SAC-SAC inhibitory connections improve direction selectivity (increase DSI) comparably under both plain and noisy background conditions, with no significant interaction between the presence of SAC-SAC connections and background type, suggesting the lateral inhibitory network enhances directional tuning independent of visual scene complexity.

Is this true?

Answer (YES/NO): NO